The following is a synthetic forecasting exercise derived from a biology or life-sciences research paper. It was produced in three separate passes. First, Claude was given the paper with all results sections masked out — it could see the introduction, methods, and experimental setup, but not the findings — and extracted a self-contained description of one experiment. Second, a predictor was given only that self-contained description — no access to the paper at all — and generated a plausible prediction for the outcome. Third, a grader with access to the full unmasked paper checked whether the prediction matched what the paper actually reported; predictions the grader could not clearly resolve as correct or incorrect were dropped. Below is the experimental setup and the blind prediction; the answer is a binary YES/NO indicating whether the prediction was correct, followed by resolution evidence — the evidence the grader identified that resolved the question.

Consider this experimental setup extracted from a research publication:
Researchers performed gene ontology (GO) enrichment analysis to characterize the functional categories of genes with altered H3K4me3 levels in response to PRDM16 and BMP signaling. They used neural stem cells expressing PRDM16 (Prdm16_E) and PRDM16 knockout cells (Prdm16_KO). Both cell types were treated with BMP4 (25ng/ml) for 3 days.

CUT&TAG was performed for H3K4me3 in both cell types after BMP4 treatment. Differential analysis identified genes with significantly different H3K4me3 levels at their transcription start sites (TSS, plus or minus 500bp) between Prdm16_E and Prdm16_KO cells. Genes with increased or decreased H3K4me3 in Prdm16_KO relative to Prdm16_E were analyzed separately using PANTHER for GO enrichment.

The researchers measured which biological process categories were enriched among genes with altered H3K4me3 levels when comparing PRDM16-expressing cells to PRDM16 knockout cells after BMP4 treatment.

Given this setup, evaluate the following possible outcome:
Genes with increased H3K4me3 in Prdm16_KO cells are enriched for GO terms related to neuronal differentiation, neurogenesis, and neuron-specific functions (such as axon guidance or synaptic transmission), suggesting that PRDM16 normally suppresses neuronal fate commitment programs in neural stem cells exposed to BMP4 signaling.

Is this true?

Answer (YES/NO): NO